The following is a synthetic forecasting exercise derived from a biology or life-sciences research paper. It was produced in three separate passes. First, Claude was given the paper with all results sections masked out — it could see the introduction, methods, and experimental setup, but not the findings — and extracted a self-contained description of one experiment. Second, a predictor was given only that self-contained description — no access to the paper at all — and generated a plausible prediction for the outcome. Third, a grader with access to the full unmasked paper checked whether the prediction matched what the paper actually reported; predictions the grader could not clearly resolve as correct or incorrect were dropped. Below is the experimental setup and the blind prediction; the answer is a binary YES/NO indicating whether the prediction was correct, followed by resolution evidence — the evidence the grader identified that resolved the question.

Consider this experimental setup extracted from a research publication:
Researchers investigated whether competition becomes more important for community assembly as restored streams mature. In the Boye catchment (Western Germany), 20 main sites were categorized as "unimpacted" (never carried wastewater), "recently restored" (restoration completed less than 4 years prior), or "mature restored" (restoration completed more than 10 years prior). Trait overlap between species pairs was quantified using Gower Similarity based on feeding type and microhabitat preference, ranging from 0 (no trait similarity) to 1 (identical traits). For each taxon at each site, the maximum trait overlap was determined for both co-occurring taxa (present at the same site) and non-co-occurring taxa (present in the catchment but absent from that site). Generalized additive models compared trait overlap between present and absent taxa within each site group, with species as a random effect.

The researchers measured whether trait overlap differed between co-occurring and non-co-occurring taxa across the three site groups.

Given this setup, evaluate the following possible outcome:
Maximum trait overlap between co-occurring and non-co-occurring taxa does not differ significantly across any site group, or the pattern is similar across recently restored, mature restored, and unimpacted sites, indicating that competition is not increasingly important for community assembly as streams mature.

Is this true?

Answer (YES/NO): YES